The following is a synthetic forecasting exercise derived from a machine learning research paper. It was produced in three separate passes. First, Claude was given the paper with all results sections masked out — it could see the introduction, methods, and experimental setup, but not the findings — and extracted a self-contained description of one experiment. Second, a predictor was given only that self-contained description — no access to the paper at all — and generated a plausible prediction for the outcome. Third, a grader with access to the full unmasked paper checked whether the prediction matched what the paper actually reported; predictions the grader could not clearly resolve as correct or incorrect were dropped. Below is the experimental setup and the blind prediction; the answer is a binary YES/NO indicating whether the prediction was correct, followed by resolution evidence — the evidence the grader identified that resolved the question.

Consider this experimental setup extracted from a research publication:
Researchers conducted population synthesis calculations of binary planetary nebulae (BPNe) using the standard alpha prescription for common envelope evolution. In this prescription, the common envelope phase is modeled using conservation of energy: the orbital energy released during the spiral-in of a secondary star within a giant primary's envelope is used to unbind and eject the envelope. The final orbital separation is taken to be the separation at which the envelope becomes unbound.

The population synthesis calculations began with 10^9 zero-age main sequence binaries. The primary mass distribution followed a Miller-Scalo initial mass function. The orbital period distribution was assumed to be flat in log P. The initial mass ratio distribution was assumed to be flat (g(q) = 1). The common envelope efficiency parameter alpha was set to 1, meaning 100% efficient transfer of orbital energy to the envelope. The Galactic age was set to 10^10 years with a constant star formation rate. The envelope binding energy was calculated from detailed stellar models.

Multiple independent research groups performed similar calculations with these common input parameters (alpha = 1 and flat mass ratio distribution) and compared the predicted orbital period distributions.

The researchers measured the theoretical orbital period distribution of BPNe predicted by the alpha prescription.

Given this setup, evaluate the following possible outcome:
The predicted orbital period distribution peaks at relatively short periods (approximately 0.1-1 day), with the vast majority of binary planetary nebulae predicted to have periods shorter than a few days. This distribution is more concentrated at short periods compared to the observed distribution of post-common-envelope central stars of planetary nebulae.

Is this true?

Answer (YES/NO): NO